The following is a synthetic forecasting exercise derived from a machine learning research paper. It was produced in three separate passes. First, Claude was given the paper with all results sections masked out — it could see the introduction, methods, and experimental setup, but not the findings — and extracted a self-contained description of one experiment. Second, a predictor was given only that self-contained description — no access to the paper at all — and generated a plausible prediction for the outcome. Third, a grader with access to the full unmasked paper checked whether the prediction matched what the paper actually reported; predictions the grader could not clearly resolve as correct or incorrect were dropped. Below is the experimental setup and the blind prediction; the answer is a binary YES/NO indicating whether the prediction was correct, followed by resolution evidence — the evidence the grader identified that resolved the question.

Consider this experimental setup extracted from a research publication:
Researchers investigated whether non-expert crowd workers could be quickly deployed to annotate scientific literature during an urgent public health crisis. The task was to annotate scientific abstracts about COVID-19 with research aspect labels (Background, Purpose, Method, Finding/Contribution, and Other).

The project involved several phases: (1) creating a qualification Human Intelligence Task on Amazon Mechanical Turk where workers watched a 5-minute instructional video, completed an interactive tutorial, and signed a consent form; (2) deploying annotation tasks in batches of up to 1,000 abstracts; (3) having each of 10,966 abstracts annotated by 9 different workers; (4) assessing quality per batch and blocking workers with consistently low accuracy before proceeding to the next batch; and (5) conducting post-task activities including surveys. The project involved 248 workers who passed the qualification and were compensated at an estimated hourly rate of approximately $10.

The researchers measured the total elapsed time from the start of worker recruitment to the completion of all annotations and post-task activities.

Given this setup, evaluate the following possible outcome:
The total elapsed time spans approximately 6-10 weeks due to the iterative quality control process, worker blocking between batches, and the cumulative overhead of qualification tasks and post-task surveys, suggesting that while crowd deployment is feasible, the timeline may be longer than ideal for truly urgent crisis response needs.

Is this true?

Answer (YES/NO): NO